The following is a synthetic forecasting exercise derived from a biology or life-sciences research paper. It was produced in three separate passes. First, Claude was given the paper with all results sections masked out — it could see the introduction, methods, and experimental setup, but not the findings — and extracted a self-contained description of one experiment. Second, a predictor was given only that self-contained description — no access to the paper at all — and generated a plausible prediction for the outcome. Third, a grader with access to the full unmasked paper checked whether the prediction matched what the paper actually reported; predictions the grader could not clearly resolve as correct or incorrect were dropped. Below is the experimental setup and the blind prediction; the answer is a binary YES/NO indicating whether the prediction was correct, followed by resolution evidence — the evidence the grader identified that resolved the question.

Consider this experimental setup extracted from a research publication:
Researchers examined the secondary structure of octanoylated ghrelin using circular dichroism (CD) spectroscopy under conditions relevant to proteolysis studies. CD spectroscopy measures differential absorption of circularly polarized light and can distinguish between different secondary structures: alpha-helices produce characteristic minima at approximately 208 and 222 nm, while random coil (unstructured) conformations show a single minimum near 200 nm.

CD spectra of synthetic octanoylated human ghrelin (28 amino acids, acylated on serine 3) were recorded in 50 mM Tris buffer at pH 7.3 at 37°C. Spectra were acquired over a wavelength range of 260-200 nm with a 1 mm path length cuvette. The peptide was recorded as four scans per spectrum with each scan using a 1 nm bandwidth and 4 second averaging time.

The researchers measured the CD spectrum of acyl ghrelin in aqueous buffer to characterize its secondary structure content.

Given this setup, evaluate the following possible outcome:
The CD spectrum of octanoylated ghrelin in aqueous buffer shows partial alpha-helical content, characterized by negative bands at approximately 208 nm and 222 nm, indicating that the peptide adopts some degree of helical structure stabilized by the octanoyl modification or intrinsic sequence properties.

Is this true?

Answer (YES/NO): NO